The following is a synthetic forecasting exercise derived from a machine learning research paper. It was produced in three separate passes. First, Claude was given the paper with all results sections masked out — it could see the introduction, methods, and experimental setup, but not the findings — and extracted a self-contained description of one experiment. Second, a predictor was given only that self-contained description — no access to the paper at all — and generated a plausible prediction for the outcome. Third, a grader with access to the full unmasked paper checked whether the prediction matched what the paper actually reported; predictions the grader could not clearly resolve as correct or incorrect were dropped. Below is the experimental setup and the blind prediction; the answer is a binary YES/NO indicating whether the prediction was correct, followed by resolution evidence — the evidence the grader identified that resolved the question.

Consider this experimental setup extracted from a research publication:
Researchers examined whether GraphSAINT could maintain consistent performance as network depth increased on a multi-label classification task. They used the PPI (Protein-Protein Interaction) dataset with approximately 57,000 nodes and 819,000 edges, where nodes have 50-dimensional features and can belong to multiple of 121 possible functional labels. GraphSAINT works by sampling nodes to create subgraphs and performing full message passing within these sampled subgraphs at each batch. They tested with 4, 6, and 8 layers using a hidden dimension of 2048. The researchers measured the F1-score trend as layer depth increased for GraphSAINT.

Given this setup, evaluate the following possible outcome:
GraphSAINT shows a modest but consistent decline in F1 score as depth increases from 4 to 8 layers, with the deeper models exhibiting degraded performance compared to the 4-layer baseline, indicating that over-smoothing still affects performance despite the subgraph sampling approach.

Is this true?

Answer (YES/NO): NO